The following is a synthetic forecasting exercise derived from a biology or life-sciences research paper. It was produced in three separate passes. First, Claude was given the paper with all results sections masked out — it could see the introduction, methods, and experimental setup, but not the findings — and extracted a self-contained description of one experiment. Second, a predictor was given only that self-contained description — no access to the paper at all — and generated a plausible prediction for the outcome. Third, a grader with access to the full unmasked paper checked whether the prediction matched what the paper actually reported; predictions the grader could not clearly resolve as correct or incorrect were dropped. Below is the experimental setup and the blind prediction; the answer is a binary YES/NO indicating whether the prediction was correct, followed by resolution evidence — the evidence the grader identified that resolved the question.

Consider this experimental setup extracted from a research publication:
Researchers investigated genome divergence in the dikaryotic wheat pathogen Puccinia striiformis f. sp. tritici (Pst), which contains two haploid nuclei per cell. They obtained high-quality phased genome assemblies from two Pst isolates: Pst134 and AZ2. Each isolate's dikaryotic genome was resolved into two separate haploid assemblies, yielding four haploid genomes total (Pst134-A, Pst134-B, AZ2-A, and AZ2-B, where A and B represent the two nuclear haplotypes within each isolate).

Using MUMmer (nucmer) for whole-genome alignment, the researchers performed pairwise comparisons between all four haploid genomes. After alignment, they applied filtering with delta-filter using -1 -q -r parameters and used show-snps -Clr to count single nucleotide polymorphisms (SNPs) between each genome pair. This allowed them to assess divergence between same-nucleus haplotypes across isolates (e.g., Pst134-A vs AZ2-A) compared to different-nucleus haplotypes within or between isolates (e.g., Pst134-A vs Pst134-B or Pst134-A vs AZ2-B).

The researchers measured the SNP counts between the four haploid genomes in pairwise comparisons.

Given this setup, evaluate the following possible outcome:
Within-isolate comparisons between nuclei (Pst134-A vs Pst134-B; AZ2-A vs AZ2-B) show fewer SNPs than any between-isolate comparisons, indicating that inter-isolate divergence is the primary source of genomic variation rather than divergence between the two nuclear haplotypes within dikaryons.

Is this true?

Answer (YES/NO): NO